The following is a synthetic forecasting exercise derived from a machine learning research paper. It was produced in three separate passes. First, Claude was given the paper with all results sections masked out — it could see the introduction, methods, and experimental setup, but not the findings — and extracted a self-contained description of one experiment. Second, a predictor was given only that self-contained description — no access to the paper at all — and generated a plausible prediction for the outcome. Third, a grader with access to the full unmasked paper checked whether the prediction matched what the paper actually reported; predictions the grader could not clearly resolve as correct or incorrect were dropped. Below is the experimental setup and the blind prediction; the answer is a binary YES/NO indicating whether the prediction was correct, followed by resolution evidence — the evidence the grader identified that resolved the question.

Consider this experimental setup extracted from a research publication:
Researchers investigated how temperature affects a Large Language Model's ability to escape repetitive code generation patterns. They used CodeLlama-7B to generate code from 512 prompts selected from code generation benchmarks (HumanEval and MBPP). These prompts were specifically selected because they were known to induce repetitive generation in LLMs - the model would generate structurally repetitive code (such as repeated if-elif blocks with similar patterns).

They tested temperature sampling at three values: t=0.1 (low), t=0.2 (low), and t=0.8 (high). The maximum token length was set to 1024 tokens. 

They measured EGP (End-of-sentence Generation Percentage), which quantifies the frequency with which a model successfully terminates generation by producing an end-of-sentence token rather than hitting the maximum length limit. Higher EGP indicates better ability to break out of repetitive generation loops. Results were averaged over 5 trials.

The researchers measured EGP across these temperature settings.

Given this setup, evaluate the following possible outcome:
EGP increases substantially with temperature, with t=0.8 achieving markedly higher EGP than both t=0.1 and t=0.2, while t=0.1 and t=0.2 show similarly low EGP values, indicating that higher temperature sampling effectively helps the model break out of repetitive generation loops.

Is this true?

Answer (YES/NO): YES